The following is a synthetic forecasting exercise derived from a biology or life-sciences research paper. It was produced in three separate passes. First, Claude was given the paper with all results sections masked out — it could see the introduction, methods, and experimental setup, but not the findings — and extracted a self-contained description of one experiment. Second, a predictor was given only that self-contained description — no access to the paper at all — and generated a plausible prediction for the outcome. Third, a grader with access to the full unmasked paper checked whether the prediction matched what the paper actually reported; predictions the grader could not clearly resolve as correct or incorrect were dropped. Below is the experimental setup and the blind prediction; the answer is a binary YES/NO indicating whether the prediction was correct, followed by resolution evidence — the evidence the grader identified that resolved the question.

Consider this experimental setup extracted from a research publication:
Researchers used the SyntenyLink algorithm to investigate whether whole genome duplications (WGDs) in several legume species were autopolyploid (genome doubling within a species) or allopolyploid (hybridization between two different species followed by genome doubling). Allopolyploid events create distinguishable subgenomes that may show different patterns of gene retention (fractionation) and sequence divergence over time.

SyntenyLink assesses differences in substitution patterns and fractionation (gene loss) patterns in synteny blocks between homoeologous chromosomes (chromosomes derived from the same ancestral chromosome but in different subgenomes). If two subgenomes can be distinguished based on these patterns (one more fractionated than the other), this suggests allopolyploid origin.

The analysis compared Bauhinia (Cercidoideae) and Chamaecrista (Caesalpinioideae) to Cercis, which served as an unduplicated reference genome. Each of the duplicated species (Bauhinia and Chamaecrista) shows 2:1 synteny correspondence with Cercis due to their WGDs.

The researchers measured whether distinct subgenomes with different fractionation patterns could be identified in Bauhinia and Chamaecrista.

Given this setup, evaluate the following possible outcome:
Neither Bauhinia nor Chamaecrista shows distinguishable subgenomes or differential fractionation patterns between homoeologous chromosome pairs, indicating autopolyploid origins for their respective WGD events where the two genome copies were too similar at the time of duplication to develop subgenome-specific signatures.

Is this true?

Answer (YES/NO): NO